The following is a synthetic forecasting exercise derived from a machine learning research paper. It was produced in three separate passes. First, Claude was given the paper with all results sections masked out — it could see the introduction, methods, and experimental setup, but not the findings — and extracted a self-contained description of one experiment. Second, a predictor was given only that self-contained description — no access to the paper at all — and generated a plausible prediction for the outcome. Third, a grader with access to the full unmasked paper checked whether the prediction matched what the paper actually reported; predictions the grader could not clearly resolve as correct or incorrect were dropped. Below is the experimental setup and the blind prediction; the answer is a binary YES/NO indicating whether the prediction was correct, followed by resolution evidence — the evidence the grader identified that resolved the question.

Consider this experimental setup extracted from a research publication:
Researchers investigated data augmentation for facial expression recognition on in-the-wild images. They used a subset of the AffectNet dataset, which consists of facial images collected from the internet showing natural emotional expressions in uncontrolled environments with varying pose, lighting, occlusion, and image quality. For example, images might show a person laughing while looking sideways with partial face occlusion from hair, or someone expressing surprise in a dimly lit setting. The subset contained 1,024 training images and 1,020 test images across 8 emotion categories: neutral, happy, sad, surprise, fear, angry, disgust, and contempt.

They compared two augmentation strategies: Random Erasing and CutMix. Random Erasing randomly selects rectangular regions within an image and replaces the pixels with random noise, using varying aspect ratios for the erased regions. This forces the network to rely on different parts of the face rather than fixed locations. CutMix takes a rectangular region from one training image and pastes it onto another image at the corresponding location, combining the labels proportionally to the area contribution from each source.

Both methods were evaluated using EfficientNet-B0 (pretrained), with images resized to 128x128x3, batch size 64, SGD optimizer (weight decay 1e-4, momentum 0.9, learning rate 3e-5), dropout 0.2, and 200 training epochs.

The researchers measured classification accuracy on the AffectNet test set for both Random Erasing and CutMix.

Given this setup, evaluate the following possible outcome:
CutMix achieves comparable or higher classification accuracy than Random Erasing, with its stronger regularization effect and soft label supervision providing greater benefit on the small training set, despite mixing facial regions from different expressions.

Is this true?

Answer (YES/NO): YES